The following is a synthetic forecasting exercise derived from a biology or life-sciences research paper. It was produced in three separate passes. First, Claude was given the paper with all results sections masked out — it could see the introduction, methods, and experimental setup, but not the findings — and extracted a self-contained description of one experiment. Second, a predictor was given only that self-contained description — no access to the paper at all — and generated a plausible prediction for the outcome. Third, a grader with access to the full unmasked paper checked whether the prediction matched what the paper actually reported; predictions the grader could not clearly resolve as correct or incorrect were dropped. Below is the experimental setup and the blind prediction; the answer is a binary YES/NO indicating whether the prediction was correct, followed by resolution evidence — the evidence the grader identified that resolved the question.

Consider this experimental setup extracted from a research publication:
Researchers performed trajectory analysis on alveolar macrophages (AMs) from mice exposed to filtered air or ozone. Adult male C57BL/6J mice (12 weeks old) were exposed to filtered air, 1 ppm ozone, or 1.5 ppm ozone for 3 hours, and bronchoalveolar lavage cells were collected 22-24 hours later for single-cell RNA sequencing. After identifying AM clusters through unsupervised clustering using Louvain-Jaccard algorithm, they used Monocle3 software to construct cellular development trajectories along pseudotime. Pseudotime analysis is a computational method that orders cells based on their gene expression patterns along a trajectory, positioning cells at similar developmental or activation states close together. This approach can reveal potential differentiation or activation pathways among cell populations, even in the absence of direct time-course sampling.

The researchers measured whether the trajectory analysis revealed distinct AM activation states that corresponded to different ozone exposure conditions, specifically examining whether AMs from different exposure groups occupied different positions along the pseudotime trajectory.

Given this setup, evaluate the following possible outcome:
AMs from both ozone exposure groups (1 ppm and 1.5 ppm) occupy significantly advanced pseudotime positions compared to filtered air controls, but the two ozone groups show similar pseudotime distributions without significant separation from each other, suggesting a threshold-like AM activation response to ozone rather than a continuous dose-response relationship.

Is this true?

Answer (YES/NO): NO